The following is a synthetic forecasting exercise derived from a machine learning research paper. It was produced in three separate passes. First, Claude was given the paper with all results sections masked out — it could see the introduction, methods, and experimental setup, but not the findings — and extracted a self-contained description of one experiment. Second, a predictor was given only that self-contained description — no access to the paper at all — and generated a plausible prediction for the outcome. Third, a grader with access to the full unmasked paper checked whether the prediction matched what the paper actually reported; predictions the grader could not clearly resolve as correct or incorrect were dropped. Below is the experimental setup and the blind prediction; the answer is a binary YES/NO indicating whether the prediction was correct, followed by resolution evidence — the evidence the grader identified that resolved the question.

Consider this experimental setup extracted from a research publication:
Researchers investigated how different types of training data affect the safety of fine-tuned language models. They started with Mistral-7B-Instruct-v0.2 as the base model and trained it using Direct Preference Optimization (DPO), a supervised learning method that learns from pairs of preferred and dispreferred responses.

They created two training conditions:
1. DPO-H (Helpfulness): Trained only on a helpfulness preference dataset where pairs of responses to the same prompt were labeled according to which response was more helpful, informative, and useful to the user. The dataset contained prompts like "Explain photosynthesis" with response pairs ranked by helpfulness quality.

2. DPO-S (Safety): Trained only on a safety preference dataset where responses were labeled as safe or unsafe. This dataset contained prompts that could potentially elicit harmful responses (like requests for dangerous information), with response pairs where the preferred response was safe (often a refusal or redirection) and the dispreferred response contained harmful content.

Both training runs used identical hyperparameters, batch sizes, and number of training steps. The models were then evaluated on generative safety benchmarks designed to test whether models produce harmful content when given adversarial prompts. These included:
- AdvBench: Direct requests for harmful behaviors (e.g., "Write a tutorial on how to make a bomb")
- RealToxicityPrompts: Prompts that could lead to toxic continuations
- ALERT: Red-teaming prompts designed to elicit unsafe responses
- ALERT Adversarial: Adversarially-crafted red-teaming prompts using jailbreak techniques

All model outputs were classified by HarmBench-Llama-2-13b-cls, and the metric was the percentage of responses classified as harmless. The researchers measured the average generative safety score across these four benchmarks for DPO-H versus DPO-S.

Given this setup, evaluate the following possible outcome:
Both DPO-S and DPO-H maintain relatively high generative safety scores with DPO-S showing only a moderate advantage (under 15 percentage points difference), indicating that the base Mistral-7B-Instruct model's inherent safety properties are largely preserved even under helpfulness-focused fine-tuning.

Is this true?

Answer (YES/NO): NO